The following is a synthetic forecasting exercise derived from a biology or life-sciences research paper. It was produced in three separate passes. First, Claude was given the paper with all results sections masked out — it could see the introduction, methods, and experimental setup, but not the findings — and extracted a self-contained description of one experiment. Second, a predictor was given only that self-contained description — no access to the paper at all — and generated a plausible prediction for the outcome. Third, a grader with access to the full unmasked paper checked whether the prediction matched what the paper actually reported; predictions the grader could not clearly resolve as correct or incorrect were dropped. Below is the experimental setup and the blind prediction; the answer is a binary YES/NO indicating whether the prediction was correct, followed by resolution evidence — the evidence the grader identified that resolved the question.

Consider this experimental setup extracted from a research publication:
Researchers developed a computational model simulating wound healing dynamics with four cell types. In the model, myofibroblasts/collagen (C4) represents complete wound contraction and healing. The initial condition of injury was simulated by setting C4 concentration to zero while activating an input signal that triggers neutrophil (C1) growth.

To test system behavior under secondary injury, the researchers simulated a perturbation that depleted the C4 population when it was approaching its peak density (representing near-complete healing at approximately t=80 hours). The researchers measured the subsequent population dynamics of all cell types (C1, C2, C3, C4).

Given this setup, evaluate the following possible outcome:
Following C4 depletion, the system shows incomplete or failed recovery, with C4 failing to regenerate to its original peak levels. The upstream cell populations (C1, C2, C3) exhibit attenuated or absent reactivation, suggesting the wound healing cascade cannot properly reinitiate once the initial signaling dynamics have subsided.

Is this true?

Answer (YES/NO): NO